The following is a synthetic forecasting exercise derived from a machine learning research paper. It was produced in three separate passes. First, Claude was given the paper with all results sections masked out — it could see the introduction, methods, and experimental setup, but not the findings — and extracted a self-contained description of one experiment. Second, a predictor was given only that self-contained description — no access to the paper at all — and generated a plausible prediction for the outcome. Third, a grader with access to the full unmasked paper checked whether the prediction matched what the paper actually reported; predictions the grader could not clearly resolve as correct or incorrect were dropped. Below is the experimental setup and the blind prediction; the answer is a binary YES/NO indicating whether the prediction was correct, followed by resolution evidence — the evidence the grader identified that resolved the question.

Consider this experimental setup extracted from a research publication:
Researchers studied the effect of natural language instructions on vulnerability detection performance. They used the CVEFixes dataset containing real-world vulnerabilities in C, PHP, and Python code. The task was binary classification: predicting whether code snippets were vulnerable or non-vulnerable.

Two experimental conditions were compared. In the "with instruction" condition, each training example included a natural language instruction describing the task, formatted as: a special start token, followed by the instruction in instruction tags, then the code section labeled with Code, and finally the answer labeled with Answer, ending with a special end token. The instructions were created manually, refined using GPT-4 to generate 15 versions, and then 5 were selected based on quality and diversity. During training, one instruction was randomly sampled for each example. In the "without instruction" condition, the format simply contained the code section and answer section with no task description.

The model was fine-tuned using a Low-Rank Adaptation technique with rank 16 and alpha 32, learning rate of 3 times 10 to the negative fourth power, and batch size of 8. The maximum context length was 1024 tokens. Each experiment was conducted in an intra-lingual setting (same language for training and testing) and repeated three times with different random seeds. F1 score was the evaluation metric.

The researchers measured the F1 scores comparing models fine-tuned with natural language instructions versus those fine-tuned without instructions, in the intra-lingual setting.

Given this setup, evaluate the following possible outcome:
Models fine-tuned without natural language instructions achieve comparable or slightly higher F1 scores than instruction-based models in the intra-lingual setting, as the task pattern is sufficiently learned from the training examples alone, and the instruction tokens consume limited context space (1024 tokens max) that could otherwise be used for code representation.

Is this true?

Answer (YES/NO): NO